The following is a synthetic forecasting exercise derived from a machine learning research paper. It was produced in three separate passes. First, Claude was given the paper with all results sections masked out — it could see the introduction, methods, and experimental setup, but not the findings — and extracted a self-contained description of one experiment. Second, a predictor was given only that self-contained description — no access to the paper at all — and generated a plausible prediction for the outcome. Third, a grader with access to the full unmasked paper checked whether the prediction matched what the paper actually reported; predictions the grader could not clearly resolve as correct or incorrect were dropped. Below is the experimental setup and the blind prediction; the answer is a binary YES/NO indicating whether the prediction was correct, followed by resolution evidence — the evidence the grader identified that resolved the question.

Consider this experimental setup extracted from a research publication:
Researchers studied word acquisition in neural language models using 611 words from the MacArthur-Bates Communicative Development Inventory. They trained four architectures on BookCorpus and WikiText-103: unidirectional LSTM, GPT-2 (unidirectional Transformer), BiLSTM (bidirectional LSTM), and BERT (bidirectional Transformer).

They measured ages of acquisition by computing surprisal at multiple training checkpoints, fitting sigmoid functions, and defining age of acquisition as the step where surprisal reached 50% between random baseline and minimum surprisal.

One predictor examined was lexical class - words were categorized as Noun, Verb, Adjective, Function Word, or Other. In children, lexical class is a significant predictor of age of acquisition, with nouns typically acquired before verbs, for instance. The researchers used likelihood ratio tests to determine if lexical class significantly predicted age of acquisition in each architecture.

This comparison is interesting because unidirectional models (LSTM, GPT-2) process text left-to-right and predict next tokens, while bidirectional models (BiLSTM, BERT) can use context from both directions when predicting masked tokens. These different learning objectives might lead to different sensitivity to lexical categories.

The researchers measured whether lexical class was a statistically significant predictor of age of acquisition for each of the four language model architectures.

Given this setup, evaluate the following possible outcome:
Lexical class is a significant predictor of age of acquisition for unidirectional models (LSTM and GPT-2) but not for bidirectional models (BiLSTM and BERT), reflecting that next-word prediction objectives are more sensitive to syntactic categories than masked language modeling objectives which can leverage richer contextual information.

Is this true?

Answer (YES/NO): YES